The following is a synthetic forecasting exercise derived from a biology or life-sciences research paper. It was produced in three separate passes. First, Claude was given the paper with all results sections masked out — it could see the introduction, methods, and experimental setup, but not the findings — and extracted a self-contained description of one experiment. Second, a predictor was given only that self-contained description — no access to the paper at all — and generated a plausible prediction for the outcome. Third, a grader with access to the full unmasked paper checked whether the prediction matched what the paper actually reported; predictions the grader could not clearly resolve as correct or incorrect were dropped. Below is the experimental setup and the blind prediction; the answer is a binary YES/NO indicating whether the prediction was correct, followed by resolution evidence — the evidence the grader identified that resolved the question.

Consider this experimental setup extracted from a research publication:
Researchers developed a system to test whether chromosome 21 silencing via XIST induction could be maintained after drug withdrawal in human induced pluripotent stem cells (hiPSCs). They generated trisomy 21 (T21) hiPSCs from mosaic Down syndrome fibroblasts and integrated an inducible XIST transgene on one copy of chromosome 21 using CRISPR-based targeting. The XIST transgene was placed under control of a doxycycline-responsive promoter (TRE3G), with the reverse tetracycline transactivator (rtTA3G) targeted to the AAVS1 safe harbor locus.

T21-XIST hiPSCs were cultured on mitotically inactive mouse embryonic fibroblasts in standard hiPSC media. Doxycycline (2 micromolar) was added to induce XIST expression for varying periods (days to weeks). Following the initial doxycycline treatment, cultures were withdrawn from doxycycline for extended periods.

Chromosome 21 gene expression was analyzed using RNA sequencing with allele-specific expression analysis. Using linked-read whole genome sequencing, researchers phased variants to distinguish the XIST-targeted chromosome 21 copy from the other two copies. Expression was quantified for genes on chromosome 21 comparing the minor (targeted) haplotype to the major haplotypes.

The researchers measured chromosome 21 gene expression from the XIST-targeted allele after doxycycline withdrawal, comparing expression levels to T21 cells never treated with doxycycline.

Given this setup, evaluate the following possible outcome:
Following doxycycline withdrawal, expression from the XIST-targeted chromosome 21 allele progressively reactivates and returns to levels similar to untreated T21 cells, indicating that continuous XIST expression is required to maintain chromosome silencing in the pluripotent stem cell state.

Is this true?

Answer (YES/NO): NO